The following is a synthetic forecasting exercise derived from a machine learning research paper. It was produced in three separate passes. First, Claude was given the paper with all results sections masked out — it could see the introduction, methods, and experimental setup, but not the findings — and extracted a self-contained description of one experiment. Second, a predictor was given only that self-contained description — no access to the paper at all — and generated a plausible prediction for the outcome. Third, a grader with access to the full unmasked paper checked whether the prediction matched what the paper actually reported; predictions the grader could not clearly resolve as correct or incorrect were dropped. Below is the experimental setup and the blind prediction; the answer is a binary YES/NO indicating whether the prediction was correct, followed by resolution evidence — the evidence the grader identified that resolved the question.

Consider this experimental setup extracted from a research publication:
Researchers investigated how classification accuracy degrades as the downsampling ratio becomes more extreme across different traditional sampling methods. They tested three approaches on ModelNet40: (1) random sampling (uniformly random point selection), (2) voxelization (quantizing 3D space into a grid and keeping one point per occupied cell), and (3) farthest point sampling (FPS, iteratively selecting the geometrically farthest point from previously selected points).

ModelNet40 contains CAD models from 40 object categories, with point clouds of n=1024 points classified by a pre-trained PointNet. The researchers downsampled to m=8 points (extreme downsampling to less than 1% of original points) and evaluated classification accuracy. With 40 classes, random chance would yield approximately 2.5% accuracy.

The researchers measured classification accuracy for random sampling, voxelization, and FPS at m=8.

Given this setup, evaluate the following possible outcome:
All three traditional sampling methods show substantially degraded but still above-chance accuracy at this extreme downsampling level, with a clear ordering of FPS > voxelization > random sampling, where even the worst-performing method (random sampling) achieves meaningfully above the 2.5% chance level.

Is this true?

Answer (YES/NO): NO